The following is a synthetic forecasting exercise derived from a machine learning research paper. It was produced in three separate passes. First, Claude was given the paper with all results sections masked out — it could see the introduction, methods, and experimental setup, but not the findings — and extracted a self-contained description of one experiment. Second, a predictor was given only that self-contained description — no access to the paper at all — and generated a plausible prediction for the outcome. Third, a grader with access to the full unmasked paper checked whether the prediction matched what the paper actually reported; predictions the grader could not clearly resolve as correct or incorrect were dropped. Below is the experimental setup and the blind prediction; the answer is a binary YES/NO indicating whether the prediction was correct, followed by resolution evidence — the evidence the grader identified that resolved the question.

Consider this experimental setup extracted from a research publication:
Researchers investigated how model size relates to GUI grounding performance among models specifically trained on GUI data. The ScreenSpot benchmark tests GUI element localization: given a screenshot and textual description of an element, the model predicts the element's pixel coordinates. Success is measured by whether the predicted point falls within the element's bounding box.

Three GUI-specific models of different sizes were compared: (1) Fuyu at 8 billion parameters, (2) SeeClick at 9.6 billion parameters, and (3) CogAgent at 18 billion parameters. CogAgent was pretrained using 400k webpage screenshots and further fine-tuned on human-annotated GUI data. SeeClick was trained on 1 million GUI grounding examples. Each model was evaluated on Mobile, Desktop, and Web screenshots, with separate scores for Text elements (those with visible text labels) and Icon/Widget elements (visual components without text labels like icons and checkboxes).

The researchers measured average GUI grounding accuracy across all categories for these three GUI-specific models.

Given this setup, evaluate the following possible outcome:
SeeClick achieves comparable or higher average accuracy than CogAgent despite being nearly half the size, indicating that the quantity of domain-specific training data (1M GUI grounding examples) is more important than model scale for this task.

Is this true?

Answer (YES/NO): YES